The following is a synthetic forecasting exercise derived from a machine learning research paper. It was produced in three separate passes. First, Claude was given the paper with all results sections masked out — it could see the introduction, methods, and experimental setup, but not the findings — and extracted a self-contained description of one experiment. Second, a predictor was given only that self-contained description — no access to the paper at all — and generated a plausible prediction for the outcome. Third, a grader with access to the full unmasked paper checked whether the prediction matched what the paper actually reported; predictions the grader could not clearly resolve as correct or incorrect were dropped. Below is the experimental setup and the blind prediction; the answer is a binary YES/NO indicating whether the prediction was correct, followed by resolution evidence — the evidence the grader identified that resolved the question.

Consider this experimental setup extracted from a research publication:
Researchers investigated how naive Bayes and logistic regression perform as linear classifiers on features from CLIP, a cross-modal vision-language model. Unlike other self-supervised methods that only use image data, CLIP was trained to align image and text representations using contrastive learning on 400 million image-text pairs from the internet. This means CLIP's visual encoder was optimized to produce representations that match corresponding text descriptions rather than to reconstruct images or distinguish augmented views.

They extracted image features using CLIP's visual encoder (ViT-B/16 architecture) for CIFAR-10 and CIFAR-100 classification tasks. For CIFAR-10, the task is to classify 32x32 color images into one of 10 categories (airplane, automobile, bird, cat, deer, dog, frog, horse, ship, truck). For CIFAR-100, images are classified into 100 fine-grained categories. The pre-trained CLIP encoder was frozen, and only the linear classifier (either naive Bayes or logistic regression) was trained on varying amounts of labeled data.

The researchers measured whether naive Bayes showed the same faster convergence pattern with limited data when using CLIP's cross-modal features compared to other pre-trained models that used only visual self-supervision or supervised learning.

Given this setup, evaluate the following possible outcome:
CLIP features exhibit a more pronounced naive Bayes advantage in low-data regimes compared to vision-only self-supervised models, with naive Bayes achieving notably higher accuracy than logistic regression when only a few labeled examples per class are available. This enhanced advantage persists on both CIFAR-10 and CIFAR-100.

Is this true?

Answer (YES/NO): YES